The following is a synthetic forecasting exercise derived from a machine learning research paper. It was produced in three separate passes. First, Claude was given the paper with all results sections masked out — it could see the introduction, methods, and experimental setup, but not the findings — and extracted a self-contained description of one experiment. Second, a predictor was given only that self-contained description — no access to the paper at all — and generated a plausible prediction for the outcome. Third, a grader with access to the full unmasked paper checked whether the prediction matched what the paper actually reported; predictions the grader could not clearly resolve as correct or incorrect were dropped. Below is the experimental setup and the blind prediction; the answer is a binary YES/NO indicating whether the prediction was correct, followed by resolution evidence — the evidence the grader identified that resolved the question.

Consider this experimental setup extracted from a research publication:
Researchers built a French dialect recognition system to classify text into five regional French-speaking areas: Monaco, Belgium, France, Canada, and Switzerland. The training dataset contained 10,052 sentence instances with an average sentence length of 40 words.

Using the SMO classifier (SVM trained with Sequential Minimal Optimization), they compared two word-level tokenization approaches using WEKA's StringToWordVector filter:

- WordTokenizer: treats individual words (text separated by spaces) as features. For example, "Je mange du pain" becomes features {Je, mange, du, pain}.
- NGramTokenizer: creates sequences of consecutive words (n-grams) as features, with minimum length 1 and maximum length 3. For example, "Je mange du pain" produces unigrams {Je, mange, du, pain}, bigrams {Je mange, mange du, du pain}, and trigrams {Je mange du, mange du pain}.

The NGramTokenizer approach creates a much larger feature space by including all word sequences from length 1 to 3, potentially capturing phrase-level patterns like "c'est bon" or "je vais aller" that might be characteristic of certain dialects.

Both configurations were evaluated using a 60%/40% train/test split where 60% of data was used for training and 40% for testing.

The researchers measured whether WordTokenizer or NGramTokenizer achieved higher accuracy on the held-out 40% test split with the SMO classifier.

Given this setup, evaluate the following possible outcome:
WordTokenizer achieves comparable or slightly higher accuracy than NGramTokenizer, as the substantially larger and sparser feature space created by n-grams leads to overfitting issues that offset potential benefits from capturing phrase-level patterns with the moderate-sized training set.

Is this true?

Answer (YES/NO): YES